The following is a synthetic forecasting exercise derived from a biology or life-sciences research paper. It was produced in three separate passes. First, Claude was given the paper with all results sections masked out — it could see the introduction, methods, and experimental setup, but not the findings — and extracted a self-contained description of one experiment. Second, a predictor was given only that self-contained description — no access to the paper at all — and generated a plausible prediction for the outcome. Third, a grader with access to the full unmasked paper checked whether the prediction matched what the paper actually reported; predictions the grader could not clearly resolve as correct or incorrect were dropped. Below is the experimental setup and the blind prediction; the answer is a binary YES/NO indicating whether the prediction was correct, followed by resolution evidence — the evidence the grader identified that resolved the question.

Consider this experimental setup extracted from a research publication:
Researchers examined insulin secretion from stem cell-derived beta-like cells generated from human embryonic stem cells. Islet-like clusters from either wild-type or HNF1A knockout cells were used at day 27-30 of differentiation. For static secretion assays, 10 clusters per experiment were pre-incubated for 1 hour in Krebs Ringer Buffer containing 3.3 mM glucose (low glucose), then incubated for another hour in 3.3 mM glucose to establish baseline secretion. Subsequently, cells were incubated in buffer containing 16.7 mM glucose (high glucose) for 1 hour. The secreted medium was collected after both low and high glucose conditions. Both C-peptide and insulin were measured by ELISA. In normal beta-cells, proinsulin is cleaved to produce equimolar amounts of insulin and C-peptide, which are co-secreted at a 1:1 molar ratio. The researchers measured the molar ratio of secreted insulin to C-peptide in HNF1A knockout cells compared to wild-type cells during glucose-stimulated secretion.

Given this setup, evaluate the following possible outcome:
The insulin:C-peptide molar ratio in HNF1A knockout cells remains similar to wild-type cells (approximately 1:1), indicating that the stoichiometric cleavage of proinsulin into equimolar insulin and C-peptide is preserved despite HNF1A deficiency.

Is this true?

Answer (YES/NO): NO